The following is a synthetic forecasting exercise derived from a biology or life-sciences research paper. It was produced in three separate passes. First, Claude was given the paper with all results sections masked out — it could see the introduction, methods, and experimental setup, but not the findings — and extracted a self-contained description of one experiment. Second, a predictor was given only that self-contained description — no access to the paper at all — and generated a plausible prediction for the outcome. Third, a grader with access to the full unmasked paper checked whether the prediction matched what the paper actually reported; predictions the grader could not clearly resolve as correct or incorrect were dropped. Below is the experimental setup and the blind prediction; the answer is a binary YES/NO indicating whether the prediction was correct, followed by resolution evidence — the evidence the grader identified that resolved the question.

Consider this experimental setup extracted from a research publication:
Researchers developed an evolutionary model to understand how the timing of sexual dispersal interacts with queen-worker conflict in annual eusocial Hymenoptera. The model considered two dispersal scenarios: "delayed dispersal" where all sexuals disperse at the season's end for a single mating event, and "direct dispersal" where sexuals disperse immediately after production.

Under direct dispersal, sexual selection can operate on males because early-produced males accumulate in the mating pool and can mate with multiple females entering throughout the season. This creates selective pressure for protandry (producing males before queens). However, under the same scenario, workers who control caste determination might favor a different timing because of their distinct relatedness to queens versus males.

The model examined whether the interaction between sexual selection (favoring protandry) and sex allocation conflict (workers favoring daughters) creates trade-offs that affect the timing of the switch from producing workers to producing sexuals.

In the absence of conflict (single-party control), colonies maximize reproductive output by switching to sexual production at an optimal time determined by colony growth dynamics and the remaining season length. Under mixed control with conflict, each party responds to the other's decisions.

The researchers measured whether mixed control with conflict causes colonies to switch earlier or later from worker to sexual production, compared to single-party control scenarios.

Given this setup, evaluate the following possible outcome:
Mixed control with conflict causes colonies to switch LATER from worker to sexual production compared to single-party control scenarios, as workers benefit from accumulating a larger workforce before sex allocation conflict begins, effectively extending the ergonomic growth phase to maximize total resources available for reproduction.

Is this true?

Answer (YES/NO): NO